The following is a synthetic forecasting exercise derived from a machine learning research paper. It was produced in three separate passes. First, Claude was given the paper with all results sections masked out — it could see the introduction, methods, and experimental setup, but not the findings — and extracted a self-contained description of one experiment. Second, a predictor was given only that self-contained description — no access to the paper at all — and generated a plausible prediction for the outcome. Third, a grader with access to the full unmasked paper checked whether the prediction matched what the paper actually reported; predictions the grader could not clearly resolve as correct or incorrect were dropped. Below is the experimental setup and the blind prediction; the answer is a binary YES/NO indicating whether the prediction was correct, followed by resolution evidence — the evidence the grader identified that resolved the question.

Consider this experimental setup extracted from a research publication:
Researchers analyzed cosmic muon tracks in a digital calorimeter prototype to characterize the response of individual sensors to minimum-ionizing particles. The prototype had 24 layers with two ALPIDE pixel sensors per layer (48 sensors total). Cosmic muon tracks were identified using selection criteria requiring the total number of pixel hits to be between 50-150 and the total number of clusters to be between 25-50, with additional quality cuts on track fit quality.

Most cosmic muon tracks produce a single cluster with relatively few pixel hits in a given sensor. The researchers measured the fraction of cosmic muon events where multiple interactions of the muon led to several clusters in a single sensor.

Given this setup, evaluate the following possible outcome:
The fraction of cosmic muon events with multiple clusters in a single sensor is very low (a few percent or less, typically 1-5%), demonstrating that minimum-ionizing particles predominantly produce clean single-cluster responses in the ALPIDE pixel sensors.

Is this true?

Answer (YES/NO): NO